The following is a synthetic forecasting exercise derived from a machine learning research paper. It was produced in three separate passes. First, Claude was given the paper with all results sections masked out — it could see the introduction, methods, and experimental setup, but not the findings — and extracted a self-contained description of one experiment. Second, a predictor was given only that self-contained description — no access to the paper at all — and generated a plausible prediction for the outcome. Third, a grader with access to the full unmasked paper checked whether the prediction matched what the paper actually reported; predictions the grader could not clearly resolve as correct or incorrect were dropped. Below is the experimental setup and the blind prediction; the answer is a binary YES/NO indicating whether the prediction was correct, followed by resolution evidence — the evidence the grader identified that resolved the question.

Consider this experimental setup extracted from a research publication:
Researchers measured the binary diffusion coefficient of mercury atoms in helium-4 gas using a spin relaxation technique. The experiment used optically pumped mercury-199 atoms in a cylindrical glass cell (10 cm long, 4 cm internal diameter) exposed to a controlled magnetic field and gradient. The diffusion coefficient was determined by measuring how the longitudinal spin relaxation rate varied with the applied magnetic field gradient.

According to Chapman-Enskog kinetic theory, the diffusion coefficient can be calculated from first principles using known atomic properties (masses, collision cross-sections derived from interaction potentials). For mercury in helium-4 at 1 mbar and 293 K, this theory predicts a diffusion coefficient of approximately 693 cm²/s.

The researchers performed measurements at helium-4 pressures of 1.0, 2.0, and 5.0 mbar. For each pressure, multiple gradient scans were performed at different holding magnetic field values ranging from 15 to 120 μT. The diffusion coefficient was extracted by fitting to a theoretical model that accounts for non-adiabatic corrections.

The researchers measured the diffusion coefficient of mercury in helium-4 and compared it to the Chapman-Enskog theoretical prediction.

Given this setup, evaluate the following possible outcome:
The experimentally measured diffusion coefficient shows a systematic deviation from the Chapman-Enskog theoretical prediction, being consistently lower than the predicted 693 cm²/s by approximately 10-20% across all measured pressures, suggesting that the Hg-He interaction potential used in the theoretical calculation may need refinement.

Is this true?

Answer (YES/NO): NO